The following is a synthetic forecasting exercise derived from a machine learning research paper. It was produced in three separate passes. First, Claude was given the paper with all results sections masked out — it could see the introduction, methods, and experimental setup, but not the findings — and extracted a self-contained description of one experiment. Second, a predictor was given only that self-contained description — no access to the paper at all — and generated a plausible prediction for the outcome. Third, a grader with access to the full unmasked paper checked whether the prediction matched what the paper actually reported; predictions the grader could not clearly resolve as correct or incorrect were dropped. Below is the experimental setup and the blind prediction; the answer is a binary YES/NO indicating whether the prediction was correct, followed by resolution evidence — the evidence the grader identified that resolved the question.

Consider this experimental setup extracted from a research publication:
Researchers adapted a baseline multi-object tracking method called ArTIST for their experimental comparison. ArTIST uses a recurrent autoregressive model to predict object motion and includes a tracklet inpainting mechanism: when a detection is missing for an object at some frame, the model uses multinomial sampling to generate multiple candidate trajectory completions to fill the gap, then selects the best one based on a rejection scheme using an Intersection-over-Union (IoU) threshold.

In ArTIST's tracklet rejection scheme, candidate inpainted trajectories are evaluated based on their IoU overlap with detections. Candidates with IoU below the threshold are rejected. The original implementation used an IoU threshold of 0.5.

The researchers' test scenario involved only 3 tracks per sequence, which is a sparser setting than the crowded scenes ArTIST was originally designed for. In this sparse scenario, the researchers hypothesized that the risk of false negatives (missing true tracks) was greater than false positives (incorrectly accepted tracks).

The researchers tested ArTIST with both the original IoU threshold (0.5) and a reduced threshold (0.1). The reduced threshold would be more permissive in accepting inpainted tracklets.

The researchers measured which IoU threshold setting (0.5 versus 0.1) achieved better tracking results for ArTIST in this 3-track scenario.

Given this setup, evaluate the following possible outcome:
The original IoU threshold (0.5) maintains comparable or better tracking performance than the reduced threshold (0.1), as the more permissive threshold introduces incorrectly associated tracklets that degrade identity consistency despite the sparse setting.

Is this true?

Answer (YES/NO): NO